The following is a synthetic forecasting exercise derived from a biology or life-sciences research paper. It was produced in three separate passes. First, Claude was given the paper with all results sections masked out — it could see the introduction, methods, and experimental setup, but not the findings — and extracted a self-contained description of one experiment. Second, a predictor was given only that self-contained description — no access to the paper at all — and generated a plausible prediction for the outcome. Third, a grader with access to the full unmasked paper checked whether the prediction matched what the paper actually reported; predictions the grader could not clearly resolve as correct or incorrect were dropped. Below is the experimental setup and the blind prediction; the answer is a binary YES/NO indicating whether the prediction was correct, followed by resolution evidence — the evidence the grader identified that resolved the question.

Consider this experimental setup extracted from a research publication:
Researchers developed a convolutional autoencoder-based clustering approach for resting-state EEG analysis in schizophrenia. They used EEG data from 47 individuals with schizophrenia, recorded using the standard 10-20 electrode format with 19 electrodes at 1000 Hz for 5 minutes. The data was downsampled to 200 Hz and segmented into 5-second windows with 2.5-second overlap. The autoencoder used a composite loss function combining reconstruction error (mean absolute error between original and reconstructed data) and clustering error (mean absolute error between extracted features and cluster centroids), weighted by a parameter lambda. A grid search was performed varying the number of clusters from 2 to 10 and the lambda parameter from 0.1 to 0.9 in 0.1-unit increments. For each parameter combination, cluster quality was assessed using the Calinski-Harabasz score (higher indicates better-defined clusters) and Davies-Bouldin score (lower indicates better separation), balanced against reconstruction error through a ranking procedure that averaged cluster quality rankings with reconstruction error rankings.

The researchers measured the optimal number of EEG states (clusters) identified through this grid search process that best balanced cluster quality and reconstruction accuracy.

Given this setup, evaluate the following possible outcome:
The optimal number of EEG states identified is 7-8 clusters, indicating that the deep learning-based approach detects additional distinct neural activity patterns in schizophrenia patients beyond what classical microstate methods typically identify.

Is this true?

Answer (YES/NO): YES